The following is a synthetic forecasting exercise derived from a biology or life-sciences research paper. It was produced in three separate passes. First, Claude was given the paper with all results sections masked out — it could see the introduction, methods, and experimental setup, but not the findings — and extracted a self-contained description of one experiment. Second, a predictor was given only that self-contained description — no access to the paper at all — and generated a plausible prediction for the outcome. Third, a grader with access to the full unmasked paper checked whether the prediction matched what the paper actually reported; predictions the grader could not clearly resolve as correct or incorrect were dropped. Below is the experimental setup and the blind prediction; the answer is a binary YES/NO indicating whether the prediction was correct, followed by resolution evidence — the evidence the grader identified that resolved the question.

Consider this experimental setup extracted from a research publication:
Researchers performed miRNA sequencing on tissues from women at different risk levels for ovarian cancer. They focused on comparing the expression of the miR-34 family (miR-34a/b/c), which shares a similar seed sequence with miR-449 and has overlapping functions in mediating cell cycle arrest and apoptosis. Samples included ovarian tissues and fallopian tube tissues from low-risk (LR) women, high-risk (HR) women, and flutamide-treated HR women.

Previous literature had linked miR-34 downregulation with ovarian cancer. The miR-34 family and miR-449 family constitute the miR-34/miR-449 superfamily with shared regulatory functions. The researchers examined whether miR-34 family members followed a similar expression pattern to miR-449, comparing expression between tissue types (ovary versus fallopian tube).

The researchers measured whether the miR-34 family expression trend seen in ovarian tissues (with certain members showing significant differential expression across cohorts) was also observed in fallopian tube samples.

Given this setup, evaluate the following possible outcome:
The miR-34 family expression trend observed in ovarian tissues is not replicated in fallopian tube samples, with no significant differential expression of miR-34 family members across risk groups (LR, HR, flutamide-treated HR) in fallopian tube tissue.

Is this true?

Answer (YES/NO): YES